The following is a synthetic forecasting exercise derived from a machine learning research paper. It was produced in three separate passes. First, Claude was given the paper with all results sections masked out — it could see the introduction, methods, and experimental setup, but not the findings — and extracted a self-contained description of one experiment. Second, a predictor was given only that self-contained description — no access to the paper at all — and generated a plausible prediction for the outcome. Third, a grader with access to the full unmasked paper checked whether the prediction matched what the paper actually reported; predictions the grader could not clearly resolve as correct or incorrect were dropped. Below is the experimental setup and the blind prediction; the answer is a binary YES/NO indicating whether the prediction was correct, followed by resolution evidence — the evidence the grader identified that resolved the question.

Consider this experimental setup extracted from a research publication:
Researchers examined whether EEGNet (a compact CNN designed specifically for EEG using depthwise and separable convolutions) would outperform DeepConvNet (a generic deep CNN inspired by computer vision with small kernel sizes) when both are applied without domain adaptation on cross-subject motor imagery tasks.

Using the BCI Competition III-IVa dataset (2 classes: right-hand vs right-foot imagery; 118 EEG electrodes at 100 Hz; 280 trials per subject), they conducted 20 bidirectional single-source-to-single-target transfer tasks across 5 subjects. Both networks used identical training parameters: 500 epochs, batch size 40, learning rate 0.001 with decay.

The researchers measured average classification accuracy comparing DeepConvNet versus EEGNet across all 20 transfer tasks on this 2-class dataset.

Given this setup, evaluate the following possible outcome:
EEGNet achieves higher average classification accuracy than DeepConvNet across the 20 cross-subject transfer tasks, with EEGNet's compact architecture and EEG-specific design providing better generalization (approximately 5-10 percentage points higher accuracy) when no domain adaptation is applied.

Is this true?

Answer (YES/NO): NO